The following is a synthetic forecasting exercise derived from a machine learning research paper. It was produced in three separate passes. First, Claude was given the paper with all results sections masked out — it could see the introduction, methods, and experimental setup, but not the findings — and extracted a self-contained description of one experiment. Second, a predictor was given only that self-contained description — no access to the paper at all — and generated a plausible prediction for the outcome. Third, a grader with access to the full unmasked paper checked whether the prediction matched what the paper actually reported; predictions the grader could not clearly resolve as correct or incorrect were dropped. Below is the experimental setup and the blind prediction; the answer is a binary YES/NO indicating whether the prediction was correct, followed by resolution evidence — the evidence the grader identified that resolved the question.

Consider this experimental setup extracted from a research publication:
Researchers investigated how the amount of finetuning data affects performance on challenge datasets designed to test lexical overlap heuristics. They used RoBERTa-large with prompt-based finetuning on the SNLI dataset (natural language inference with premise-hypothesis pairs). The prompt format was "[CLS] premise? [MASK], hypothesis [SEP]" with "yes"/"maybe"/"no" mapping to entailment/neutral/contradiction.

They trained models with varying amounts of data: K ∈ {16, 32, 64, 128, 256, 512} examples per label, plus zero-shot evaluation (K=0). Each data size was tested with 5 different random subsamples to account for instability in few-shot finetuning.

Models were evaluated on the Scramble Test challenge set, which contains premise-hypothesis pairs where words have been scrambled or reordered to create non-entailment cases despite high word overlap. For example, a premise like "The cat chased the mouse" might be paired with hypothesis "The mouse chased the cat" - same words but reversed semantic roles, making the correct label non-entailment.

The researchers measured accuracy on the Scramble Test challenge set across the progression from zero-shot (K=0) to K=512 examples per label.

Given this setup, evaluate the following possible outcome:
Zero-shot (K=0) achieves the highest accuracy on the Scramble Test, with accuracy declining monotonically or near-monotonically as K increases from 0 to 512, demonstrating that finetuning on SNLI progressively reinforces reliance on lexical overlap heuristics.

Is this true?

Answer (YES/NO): YES